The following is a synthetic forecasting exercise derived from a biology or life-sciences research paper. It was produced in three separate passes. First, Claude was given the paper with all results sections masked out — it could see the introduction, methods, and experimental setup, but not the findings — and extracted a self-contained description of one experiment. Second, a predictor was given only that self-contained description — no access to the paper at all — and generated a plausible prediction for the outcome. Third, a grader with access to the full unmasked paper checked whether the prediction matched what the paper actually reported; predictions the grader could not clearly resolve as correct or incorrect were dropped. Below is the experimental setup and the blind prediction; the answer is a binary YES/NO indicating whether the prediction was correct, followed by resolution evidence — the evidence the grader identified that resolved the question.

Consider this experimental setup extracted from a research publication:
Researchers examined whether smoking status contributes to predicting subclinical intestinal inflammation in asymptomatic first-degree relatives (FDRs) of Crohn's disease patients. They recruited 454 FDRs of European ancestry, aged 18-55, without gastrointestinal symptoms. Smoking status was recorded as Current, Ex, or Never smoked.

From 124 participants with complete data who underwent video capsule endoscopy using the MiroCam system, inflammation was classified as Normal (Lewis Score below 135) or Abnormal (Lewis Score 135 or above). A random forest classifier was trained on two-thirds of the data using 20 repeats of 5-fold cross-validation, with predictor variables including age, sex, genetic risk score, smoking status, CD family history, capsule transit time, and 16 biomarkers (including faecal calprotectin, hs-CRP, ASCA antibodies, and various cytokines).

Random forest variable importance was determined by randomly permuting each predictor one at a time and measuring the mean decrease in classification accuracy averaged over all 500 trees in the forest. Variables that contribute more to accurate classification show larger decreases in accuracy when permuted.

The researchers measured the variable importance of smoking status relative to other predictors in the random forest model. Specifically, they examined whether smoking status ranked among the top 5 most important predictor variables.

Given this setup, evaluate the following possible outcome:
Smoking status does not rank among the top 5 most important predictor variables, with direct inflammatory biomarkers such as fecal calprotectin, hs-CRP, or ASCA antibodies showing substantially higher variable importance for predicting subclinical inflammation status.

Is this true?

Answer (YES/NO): YES